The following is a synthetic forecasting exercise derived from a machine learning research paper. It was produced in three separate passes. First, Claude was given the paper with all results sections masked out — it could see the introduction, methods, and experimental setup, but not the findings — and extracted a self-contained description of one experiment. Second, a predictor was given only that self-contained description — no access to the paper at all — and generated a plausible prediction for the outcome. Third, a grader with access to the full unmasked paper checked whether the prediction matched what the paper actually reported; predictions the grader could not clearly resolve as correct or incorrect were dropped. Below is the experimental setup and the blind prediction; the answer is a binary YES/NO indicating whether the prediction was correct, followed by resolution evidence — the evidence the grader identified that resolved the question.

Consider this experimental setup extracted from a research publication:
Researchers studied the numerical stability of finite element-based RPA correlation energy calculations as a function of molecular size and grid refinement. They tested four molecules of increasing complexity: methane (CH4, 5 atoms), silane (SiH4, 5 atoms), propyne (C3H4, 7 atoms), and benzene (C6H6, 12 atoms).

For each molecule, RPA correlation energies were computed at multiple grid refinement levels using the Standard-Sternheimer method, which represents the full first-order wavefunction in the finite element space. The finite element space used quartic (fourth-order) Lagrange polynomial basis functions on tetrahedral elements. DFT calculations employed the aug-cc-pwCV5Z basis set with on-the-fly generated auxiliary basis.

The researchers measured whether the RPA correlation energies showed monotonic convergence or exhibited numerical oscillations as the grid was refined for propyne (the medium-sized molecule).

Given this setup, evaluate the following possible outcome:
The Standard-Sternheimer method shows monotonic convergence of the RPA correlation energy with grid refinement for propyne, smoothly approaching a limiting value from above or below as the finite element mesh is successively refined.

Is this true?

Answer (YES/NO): NO